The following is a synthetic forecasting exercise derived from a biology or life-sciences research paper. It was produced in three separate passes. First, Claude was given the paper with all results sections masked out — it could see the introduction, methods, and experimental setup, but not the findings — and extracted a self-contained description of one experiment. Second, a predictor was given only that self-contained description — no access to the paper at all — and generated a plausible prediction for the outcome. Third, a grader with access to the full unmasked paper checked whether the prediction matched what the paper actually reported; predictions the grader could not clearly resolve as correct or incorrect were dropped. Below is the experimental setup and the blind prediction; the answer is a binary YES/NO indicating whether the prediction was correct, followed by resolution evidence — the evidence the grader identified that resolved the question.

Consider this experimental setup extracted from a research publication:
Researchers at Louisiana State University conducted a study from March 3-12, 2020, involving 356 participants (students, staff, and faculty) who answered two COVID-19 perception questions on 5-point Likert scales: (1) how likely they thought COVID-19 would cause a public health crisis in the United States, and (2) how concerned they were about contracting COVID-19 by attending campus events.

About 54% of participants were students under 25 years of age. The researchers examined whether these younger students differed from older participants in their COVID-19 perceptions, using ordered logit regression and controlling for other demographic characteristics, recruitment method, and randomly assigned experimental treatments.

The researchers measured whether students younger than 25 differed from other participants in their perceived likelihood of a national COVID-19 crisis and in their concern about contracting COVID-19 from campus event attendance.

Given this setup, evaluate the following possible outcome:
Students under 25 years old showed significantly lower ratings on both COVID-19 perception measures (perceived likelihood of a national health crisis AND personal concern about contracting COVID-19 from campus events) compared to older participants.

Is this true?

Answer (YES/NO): NO